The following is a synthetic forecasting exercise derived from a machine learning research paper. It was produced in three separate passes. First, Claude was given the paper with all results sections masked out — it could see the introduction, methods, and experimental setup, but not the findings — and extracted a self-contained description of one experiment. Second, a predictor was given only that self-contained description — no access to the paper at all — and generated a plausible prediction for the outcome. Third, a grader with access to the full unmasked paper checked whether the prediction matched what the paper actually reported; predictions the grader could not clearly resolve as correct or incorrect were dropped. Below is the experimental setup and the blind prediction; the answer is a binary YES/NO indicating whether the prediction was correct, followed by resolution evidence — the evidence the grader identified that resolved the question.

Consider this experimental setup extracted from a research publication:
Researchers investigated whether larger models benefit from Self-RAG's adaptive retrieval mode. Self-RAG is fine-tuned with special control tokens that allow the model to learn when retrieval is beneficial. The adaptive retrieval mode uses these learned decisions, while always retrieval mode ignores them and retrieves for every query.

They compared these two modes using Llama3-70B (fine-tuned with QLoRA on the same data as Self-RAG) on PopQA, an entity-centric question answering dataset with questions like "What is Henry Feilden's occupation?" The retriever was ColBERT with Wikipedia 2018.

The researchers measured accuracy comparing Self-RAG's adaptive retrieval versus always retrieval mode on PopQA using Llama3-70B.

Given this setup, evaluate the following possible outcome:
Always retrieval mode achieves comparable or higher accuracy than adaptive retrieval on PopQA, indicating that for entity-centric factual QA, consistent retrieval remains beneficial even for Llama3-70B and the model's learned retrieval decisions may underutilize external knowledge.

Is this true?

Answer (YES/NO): NO